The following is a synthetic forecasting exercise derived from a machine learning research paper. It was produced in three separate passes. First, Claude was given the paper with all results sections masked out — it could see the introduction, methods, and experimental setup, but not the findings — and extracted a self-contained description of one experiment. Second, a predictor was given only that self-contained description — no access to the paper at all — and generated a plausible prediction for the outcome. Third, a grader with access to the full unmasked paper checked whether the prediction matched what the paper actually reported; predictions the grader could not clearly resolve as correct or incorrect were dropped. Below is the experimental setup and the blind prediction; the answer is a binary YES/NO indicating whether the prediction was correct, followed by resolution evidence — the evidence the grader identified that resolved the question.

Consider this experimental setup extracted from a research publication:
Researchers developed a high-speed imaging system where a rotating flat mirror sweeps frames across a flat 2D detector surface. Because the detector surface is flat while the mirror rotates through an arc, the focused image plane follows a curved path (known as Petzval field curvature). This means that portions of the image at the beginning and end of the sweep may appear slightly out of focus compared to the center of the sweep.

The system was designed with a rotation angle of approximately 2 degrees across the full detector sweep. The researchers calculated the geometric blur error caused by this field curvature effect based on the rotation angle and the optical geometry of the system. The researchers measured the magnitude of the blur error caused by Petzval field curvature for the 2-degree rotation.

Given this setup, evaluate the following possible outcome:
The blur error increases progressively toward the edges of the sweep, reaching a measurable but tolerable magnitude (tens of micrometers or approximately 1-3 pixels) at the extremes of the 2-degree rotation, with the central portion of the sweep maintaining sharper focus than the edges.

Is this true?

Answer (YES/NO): NO